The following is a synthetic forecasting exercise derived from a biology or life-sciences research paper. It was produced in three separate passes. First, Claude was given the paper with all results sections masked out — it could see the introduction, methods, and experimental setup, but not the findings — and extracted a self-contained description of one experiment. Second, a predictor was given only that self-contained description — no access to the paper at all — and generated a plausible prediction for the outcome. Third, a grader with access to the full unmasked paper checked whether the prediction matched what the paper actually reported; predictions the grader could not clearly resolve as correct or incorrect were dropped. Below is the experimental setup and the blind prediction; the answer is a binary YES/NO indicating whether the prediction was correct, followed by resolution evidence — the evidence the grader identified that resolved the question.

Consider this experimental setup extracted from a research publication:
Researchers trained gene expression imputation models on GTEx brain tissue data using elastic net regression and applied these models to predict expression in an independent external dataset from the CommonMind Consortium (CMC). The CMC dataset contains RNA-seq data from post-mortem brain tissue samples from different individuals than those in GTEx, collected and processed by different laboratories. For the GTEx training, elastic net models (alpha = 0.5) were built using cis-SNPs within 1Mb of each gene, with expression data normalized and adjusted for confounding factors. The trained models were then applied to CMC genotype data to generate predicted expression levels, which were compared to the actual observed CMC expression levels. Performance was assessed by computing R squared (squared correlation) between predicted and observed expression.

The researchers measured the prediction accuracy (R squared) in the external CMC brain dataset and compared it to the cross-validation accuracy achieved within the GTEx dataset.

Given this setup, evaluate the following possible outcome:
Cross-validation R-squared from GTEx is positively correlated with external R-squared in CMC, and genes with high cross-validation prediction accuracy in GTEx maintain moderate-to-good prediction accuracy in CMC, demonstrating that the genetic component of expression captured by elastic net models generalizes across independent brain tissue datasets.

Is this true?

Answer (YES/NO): NO